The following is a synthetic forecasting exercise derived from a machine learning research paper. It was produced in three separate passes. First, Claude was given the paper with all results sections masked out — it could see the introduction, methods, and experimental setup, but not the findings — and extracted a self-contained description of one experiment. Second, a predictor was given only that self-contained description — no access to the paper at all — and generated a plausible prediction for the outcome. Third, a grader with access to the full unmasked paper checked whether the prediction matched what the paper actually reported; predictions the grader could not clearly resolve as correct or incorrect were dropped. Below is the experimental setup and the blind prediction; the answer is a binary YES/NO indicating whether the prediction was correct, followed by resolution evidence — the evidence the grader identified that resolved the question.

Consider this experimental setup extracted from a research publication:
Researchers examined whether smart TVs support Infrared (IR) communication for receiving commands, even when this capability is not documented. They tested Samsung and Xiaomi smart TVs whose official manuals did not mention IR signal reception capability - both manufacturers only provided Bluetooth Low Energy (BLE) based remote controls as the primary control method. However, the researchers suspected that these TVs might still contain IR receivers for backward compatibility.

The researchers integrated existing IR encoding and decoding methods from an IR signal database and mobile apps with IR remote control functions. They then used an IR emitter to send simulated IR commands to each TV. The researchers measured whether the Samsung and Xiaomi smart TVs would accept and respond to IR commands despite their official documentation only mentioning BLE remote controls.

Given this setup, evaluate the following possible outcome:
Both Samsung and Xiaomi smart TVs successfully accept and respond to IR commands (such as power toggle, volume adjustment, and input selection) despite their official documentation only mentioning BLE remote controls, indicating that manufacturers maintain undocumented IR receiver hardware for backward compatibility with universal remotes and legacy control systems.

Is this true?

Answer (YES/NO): YES